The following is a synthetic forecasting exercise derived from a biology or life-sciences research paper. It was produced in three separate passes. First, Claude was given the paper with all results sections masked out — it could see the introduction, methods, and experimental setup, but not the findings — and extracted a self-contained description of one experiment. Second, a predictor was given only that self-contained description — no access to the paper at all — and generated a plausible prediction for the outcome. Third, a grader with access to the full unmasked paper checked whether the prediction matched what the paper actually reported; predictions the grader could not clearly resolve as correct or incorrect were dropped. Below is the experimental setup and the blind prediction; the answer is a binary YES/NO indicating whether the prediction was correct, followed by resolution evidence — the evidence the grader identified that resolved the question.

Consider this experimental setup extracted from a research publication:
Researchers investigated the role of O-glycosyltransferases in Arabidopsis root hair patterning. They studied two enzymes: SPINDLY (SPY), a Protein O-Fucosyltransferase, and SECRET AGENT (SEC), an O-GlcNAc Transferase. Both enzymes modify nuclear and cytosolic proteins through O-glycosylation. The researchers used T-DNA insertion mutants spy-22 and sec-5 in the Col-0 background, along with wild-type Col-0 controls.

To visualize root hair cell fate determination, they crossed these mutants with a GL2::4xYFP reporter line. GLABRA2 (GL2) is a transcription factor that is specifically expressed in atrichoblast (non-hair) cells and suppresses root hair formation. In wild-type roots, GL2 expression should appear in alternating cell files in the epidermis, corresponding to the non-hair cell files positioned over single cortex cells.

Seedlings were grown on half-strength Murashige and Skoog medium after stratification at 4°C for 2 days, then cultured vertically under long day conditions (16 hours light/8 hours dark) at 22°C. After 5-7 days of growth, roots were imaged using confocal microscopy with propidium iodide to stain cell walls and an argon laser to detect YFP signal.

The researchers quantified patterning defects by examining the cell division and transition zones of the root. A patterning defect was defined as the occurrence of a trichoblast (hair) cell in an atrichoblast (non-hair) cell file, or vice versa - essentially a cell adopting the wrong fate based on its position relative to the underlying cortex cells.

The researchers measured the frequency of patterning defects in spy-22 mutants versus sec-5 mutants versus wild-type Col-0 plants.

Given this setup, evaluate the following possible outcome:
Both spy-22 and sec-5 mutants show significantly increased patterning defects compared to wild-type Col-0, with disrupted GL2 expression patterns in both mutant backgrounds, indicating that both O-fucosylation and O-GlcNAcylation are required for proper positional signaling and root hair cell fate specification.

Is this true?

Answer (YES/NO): NO